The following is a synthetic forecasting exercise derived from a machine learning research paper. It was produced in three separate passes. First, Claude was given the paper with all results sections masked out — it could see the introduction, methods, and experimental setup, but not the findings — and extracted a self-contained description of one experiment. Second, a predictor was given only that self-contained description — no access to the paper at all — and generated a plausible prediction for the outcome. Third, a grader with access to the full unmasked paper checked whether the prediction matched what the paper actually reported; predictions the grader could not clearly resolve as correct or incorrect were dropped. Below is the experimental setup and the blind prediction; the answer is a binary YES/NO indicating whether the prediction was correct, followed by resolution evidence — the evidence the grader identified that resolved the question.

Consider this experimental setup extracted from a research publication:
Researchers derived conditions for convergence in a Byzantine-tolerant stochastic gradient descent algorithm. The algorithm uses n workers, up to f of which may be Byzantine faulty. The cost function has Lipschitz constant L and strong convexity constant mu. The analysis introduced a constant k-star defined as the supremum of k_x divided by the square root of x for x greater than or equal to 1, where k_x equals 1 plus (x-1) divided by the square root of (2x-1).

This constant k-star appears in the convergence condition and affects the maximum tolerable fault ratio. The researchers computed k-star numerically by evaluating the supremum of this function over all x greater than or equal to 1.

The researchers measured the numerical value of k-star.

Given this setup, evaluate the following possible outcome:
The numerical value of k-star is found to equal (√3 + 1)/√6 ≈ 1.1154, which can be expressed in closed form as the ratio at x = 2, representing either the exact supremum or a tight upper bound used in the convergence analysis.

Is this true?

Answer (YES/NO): NO